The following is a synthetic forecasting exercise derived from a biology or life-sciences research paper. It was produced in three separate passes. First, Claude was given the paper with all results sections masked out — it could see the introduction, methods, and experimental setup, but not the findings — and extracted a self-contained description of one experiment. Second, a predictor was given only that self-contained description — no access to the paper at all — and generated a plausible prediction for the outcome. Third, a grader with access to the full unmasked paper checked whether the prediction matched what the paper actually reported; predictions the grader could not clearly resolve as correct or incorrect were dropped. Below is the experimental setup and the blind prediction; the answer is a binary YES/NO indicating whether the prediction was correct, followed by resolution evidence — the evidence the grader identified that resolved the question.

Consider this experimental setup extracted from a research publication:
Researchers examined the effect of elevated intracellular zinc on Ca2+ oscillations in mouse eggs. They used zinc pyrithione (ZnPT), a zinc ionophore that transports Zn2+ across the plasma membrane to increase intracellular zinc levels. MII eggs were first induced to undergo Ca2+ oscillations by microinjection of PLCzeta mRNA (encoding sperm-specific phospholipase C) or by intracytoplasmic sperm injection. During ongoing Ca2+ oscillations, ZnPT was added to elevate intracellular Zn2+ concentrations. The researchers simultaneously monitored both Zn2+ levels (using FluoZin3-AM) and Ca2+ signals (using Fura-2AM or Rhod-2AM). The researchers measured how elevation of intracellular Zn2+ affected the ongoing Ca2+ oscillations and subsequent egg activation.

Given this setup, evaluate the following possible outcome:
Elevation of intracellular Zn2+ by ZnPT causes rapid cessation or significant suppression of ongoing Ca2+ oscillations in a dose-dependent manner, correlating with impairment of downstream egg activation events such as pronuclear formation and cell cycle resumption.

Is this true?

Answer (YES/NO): YES